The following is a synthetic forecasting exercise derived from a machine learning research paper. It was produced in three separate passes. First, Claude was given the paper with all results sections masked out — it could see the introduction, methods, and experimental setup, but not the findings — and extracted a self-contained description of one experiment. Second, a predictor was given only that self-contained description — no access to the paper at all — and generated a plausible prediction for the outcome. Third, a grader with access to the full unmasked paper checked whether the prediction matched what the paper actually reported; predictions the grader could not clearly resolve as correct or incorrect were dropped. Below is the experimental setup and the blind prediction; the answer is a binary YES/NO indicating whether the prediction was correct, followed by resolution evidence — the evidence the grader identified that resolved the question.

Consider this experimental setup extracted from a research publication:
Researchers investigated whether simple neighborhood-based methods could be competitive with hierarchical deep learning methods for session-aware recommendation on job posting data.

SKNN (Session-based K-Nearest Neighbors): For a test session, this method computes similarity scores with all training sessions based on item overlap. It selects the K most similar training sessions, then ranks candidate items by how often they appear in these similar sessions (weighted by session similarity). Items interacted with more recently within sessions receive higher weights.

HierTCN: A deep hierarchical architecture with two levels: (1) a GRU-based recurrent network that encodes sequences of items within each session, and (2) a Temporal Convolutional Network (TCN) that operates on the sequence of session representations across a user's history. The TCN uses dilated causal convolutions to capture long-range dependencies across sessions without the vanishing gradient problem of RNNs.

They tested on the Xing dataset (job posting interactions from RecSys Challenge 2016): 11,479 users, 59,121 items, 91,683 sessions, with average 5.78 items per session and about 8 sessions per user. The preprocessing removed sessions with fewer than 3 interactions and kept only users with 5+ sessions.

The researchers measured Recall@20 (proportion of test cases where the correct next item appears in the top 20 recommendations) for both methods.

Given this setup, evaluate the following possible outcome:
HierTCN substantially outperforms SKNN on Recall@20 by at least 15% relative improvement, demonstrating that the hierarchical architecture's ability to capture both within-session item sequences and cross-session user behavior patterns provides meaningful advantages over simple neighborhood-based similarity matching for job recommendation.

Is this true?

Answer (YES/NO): NO